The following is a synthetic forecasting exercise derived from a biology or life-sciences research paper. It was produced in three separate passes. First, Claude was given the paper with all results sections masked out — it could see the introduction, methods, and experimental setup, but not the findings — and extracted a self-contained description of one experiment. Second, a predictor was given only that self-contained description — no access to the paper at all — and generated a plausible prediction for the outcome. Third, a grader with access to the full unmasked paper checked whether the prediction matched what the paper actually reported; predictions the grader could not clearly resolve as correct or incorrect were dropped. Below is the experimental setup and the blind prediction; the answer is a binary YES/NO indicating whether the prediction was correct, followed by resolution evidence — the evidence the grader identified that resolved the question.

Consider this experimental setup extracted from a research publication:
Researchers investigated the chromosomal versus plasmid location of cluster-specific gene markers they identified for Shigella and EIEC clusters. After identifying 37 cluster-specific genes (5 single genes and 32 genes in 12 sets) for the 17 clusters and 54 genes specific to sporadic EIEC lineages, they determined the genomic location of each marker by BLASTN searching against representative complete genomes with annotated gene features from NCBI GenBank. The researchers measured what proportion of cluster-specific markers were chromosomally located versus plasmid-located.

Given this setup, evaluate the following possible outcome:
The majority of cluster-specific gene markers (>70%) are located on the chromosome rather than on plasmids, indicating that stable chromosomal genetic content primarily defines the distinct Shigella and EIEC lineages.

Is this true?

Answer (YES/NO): YES